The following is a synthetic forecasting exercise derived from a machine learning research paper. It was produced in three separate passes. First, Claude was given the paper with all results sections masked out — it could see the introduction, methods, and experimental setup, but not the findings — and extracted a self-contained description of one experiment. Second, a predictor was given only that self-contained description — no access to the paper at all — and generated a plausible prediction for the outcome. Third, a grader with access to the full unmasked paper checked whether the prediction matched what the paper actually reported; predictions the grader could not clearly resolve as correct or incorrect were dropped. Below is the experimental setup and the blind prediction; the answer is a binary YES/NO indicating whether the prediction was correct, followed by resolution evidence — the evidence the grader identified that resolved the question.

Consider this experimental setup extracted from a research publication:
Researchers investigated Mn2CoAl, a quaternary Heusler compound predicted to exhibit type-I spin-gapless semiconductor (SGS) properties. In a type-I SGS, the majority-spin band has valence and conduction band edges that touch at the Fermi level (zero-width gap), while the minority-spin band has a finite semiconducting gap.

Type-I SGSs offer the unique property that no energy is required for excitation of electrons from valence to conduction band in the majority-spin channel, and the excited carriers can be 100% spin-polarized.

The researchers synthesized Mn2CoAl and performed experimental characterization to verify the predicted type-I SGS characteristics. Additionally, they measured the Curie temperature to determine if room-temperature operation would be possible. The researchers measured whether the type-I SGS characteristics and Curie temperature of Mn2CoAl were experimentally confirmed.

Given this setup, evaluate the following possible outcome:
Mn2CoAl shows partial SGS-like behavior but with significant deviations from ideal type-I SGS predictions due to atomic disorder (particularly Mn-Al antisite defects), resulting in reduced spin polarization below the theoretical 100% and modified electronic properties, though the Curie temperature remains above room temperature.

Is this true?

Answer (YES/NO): NO